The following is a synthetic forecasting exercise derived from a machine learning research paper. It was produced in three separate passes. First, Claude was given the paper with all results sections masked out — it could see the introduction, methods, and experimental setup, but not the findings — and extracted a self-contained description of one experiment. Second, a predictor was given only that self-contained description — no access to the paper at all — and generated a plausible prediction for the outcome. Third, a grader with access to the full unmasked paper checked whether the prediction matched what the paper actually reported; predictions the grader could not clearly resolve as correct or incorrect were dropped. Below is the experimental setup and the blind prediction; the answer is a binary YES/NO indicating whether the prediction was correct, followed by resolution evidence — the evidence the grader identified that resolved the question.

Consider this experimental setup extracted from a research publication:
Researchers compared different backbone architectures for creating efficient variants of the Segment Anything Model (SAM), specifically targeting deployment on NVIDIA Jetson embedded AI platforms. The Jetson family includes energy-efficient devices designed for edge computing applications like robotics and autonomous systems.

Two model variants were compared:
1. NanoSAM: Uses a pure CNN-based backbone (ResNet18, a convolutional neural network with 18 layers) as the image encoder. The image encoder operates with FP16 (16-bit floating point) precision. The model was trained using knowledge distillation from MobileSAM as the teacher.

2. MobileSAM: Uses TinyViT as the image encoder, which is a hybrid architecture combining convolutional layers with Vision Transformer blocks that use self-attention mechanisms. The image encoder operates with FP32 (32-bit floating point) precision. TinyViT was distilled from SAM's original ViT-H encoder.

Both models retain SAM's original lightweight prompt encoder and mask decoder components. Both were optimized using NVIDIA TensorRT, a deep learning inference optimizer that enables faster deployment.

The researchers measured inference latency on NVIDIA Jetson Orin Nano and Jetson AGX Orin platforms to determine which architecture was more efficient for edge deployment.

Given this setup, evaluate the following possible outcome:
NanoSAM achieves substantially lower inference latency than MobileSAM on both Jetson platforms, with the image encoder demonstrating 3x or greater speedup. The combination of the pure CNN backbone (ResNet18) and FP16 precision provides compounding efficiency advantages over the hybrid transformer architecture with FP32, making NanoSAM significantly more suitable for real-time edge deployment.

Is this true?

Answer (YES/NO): YES